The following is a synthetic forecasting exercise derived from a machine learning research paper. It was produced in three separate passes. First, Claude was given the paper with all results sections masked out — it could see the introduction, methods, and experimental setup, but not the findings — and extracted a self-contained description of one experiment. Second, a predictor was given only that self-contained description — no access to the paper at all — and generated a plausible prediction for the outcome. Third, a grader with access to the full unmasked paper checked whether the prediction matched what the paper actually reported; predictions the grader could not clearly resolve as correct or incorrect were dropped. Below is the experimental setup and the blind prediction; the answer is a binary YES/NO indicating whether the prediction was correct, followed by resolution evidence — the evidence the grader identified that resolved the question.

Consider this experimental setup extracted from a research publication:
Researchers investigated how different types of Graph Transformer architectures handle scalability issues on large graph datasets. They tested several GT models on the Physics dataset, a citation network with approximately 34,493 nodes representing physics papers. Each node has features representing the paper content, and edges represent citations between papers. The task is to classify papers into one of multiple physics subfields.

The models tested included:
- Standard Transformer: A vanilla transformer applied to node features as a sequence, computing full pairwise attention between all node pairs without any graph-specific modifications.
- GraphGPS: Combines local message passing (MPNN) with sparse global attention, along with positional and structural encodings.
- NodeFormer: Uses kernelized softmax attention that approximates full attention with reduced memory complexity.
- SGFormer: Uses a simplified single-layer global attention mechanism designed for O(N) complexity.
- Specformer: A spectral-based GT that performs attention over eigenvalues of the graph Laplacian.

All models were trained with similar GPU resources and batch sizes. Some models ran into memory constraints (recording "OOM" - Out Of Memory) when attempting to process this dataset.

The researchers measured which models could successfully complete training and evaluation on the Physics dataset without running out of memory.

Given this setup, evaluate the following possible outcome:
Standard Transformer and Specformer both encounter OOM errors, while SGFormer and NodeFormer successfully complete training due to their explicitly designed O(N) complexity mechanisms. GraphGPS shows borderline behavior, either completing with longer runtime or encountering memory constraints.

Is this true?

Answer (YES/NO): NO